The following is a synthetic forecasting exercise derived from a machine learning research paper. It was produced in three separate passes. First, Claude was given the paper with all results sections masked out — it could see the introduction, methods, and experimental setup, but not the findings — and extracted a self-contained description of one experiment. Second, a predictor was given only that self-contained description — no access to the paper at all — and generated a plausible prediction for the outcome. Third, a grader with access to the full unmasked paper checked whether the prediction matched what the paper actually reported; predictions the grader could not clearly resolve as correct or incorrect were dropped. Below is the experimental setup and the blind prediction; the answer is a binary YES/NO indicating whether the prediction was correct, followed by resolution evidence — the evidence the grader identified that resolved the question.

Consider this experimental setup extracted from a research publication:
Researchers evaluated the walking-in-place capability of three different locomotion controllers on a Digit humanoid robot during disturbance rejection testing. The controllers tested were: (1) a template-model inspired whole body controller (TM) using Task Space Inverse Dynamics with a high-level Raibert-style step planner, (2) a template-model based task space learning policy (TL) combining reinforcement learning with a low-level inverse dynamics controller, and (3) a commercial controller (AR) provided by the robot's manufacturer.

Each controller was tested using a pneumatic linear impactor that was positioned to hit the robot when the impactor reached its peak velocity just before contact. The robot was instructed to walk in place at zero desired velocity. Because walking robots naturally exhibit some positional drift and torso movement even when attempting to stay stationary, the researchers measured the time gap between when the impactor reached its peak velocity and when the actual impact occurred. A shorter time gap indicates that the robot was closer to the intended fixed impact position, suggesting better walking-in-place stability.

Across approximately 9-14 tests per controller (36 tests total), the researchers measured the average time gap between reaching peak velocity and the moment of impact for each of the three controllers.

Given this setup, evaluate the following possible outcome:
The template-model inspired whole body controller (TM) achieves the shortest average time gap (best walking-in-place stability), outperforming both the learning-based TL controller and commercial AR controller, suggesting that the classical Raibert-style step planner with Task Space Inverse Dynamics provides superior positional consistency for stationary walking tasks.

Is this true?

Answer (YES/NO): NO